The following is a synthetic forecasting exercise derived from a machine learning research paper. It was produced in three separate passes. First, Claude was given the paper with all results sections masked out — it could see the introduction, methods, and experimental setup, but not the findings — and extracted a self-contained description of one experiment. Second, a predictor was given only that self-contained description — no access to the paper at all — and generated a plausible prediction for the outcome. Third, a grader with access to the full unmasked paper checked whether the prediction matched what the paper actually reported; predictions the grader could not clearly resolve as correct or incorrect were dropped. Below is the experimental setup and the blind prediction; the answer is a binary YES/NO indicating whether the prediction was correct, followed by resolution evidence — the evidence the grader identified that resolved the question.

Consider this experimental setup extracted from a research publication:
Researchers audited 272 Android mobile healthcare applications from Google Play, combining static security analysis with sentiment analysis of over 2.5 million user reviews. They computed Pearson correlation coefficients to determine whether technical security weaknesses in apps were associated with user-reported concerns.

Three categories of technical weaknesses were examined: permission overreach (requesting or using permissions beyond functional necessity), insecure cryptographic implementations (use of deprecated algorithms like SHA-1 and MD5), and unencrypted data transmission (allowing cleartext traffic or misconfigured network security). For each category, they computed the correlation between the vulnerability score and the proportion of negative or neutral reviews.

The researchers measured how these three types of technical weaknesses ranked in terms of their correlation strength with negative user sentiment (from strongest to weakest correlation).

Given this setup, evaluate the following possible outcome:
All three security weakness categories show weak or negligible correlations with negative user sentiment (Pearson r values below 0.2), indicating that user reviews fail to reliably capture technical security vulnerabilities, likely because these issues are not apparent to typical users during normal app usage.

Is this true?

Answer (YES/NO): NO